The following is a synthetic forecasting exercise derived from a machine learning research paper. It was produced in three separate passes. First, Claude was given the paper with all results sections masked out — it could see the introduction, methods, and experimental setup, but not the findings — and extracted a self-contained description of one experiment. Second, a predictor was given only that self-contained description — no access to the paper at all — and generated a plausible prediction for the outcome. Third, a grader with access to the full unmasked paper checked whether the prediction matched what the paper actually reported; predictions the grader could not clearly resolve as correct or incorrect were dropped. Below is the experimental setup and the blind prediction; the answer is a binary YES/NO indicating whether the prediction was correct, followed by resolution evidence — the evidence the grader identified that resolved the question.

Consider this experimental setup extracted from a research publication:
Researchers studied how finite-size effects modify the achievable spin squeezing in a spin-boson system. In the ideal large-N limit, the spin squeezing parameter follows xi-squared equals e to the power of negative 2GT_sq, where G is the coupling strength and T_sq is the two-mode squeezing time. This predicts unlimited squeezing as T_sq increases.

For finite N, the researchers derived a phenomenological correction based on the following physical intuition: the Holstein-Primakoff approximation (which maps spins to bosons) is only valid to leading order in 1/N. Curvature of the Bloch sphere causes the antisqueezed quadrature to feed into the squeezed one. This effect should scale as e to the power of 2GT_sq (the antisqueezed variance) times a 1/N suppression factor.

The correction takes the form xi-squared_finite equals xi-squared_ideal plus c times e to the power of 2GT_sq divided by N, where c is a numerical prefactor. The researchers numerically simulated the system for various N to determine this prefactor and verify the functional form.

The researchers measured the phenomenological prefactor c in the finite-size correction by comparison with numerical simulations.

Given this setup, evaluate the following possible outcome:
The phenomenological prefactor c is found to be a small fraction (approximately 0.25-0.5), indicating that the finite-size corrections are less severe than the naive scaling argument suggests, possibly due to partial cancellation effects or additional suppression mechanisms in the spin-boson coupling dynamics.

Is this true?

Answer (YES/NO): YES